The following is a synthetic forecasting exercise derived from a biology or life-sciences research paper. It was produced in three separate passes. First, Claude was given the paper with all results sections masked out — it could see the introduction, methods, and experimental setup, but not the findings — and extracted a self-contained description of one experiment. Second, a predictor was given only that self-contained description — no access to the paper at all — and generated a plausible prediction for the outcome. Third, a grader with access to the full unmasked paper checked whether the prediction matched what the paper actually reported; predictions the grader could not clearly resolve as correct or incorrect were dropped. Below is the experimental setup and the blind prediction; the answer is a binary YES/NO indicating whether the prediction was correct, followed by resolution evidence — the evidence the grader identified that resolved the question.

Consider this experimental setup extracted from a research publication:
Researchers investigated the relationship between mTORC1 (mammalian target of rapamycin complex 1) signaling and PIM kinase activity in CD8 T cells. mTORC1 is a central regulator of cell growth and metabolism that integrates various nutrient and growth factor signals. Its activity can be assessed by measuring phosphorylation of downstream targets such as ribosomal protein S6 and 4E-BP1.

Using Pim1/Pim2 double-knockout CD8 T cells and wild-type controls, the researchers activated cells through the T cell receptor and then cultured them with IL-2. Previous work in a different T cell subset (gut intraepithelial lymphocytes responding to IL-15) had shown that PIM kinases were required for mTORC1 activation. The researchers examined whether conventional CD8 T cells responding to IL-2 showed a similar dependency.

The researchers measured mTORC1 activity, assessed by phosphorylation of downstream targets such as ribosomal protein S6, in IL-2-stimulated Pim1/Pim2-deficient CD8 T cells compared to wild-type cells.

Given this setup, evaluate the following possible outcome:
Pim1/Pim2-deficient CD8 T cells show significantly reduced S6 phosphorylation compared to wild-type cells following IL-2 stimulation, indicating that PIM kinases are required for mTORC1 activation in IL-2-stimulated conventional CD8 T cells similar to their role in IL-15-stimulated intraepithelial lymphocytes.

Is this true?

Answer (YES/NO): NO